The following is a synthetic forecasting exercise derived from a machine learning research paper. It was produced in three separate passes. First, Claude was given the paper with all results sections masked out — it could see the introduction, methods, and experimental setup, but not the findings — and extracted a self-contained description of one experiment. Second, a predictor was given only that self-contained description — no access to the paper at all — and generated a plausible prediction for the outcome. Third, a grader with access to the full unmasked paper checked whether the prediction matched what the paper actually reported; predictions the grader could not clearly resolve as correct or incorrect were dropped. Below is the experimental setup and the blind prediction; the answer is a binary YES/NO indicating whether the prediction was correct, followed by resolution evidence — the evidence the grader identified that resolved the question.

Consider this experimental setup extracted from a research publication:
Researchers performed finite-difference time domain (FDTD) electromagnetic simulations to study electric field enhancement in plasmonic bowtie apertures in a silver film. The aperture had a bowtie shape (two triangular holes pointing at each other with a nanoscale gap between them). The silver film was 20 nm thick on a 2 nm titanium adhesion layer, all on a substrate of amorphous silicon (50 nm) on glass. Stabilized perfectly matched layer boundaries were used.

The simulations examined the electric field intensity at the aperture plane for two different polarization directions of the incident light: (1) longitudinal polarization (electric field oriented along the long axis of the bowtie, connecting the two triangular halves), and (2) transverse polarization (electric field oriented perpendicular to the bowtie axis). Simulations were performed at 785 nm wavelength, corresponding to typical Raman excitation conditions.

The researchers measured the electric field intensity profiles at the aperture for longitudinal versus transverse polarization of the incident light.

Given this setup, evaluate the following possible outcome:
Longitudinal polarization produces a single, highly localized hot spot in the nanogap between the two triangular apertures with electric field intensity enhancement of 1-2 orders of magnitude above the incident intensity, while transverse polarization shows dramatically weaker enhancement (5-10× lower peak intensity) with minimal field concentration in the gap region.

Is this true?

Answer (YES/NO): NO